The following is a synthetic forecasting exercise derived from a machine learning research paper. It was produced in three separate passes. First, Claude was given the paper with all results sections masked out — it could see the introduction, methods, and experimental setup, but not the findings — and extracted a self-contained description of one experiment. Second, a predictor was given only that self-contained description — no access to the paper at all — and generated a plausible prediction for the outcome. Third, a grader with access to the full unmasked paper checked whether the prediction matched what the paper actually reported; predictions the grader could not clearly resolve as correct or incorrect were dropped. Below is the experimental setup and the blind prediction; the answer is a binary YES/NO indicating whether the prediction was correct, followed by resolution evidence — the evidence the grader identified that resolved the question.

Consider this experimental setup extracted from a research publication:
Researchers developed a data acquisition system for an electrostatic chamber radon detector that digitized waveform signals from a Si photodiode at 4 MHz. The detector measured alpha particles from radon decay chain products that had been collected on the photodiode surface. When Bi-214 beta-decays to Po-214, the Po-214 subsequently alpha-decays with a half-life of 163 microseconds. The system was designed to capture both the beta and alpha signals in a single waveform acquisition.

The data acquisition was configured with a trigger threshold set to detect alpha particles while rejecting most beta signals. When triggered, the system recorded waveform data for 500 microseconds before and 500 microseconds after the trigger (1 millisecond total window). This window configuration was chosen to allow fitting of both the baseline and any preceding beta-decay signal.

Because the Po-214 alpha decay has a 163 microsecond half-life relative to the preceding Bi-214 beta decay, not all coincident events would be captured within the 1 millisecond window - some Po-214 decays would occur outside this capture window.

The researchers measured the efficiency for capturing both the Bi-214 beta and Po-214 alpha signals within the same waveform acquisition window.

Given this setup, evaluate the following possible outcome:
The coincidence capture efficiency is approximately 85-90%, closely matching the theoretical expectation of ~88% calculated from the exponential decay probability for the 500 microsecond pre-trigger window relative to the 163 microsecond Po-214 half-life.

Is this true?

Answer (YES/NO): YES